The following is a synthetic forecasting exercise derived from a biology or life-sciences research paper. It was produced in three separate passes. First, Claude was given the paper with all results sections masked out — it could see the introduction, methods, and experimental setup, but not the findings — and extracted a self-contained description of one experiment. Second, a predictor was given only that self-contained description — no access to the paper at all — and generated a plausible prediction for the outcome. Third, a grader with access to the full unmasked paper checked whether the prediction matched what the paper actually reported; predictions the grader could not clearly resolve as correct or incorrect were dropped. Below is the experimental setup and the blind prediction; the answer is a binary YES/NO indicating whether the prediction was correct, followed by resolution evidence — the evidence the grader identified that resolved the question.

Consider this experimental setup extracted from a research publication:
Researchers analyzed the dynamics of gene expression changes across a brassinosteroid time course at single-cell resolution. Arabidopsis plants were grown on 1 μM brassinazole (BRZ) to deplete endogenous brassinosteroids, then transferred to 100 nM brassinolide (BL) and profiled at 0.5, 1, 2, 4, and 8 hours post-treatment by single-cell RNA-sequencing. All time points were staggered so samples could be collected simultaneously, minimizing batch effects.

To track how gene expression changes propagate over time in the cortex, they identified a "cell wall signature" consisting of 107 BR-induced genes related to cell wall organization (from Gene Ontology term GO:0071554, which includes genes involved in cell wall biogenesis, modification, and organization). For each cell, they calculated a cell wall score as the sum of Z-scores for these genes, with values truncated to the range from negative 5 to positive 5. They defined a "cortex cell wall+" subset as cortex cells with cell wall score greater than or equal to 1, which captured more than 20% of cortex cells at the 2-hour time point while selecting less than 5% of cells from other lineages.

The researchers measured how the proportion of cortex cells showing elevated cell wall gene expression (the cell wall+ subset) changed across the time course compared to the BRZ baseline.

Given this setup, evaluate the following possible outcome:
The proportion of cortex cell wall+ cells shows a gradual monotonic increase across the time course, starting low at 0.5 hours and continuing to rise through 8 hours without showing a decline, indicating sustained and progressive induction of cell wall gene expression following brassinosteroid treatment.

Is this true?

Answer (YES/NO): NO